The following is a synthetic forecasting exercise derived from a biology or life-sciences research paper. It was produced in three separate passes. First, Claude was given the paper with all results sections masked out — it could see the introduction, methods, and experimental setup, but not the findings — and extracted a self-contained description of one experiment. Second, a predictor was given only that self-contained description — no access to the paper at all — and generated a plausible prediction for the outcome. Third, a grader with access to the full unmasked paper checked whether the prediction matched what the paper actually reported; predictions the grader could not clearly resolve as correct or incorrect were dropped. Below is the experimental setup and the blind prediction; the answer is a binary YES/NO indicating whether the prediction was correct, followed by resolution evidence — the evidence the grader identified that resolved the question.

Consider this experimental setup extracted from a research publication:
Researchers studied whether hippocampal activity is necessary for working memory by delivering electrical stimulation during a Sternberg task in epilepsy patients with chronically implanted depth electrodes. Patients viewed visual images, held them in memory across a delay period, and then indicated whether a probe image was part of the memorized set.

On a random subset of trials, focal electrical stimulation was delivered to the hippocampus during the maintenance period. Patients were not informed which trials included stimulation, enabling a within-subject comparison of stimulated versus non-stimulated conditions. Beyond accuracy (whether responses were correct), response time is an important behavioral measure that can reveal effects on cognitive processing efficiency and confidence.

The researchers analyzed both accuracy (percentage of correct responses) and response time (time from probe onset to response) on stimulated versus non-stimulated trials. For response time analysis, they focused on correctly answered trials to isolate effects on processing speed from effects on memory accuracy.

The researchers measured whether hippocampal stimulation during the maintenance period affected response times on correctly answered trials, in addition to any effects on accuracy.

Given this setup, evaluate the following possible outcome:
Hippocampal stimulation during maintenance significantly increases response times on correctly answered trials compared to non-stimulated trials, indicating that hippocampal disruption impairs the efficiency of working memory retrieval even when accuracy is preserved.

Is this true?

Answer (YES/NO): YES